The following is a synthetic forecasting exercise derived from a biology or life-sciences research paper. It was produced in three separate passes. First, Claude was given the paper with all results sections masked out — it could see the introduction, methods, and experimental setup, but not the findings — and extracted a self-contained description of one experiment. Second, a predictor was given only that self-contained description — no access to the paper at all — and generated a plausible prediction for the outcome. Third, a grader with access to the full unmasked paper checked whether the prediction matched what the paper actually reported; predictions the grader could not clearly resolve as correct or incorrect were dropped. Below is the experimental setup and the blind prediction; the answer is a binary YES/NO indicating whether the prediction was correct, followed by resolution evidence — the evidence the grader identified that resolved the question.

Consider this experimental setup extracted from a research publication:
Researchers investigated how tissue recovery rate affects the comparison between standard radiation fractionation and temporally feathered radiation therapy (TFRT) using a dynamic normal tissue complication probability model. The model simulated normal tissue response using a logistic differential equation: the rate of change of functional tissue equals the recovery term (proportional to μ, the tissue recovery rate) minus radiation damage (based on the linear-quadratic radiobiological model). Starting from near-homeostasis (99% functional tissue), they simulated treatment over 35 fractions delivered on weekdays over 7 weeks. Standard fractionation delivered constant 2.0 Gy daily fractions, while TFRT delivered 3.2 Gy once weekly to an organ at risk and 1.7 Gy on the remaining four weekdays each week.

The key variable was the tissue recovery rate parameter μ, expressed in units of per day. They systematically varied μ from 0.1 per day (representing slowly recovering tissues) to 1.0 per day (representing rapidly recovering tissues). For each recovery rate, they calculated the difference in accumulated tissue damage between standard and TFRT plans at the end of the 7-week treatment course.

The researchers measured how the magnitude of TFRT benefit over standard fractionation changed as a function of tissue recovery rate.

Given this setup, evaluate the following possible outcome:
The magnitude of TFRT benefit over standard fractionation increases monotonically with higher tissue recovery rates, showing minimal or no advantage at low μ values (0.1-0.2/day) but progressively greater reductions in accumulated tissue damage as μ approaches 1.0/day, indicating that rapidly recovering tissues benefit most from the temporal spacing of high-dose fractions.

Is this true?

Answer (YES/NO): NO